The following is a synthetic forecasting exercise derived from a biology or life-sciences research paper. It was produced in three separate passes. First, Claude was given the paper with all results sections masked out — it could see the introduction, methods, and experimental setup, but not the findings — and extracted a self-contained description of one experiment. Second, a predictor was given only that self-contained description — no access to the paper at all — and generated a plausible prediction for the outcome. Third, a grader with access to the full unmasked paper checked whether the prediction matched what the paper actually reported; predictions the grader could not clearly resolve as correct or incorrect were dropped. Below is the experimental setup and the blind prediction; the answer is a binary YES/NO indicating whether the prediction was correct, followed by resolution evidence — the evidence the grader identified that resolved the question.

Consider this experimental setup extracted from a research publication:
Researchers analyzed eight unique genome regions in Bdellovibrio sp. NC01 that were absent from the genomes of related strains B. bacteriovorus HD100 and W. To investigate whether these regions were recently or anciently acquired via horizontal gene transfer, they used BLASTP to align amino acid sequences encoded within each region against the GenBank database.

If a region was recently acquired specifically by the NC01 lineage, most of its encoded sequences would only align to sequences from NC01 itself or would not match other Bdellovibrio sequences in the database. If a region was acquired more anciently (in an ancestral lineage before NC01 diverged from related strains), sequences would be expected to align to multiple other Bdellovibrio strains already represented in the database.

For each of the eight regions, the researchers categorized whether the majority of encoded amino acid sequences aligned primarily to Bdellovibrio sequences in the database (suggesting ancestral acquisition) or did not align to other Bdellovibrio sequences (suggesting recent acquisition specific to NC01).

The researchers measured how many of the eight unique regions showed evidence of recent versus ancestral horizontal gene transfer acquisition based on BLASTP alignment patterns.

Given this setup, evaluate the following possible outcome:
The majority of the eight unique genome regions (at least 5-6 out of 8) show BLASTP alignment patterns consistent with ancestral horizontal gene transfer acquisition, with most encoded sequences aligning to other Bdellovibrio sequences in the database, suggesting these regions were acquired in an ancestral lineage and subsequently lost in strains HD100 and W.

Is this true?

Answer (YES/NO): YES